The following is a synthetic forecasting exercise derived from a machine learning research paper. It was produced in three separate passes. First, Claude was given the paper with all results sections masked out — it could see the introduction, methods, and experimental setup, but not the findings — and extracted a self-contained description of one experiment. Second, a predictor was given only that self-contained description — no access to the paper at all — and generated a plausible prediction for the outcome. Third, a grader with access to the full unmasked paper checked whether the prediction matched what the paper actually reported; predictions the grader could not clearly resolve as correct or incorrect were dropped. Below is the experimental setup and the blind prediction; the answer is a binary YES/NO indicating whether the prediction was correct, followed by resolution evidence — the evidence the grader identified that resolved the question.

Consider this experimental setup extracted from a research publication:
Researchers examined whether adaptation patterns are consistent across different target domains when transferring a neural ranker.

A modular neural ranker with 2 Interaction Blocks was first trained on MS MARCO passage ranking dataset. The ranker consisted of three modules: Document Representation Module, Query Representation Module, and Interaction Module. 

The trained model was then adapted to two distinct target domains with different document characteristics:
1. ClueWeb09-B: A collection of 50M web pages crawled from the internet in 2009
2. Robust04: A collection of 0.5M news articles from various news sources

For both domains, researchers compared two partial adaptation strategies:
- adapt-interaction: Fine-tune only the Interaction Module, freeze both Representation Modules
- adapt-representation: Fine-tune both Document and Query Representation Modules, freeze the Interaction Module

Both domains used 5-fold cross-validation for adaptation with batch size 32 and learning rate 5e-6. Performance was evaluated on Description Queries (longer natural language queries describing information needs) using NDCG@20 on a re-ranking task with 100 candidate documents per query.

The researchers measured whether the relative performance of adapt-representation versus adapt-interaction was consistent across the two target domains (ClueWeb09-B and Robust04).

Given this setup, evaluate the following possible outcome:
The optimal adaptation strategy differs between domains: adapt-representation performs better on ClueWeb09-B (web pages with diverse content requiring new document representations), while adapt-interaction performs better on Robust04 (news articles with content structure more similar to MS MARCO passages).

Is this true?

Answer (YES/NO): NO